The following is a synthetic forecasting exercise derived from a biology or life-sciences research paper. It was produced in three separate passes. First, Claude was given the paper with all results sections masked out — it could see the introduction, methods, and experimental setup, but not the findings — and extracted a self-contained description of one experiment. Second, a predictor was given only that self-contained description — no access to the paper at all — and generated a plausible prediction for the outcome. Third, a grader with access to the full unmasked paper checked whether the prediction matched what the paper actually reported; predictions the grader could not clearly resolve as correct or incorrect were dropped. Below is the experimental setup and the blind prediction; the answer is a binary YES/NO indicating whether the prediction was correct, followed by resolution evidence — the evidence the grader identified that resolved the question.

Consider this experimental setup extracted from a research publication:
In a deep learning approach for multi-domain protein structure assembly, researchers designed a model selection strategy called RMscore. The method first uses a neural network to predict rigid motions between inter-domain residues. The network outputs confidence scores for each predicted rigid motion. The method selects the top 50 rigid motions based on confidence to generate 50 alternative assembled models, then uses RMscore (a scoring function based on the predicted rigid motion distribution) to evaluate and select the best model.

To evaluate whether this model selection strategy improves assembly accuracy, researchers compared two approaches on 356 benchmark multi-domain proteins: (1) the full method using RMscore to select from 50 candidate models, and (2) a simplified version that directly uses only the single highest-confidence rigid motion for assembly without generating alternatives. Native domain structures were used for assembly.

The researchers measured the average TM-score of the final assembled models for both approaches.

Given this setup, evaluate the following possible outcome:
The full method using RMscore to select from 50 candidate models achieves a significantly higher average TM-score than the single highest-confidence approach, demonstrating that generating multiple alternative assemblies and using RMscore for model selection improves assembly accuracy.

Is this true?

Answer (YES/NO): YES